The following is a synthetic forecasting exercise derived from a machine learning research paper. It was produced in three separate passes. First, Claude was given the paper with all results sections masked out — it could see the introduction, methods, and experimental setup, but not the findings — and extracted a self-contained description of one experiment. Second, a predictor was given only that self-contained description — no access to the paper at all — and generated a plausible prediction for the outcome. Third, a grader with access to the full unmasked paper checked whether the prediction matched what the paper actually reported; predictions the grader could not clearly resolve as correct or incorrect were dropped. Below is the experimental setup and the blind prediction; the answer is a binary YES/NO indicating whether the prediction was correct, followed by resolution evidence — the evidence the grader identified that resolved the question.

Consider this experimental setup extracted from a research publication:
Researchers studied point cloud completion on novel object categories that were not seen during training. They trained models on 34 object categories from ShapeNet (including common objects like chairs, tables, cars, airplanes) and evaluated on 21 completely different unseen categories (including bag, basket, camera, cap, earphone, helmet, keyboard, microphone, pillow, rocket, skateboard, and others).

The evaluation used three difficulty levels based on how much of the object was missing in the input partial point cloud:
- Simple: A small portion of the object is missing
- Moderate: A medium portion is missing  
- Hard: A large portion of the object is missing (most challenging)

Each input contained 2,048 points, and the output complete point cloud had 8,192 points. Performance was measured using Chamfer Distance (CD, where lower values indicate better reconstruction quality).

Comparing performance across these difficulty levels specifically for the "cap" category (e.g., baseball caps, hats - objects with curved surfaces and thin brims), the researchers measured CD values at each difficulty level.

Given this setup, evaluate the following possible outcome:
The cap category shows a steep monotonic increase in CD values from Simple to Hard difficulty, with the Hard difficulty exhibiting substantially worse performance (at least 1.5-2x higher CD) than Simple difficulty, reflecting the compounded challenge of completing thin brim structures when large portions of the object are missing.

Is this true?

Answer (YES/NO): YES